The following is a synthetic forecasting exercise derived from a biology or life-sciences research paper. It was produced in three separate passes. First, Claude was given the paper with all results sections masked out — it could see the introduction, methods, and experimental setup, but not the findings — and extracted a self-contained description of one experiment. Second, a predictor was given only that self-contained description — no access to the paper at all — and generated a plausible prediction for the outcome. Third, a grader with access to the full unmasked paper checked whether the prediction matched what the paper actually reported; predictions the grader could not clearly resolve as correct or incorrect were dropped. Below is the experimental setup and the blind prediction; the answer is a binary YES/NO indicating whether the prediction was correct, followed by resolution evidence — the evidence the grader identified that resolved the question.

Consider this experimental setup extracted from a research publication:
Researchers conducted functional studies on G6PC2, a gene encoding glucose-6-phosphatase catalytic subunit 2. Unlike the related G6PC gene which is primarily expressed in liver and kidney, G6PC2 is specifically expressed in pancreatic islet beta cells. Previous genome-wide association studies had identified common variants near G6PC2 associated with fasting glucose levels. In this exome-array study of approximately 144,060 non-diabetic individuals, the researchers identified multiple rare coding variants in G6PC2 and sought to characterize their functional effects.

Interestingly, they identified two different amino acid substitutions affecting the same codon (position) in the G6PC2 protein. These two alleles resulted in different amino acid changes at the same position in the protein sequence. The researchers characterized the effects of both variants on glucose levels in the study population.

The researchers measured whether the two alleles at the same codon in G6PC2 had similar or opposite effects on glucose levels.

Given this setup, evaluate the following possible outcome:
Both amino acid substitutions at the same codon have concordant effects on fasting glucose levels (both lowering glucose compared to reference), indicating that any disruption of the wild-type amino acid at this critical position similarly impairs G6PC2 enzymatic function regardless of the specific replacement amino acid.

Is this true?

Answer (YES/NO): NO